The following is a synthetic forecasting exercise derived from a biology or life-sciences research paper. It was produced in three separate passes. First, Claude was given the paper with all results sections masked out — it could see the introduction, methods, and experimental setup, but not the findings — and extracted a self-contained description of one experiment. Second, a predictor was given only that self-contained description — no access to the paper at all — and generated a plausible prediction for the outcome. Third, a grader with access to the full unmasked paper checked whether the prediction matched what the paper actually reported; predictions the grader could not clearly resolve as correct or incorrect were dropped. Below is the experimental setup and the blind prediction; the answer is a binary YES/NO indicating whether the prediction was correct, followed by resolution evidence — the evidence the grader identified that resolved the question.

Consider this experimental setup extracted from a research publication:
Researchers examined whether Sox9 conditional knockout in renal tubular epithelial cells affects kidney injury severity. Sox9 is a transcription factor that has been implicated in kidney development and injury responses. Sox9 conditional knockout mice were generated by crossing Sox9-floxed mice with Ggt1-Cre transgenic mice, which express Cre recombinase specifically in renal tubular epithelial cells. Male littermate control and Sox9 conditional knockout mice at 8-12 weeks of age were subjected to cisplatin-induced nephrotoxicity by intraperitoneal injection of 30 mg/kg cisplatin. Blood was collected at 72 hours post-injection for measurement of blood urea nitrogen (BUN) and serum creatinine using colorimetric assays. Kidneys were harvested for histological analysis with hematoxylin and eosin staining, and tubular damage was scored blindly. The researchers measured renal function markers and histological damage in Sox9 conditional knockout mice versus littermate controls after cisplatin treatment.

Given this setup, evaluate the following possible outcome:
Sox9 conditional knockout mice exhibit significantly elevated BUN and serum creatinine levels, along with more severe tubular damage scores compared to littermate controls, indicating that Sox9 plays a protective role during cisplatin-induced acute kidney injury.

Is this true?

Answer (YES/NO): YES